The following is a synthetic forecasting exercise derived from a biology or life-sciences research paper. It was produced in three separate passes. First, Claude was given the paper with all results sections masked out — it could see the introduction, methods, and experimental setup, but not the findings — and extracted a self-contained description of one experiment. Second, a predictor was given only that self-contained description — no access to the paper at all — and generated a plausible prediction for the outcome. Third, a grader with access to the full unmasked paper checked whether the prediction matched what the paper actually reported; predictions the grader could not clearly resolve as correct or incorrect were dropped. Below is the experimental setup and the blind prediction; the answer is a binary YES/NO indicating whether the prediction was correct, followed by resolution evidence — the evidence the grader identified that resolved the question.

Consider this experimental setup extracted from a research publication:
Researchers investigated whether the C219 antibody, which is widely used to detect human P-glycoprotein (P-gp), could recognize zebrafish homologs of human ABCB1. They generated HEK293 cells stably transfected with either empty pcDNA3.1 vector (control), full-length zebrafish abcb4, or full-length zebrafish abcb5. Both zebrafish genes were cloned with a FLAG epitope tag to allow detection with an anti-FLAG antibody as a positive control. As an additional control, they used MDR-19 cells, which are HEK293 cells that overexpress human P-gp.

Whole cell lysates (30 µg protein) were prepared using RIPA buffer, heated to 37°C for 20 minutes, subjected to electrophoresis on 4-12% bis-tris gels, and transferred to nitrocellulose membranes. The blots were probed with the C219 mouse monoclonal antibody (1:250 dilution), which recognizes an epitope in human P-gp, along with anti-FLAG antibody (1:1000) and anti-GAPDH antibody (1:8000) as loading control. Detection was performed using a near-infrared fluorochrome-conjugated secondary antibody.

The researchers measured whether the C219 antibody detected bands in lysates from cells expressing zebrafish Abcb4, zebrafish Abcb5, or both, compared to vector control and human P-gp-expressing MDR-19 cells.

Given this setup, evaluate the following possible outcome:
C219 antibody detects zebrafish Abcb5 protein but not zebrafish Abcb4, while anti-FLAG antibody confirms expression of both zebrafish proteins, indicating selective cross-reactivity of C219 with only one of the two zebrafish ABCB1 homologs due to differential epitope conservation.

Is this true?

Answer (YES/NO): NO